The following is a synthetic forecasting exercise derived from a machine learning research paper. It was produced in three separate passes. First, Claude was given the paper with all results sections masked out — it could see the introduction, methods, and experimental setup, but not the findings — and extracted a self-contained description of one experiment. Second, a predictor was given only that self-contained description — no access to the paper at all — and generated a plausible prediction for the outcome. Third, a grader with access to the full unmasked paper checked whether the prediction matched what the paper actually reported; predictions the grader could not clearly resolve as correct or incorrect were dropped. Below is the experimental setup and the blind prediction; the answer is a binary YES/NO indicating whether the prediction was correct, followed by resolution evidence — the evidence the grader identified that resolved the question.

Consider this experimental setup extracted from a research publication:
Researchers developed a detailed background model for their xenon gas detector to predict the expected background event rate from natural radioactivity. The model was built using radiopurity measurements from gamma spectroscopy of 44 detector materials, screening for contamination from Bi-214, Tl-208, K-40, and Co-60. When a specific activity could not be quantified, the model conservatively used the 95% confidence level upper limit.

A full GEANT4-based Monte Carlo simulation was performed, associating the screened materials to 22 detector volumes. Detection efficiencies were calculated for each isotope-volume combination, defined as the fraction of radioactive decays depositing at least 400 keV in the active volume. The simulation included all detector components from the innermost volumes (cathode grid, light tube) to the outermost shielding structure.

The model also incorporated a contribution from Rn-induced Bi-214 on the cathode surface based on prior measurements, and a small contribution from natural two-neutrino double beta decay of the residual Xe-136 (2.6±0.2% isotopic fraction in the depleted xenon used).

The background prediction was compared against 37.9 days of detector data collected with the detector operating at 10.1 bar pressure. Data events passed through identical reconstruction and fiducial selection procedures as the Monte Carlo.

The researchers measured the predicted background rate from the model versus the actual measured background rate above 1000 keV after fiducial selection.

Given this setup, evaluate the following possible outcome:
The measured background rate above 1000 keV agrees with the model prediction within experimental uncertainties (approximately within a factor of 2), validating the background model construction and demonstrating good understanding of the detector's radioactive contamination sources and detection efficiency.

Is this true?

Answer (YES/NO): YES